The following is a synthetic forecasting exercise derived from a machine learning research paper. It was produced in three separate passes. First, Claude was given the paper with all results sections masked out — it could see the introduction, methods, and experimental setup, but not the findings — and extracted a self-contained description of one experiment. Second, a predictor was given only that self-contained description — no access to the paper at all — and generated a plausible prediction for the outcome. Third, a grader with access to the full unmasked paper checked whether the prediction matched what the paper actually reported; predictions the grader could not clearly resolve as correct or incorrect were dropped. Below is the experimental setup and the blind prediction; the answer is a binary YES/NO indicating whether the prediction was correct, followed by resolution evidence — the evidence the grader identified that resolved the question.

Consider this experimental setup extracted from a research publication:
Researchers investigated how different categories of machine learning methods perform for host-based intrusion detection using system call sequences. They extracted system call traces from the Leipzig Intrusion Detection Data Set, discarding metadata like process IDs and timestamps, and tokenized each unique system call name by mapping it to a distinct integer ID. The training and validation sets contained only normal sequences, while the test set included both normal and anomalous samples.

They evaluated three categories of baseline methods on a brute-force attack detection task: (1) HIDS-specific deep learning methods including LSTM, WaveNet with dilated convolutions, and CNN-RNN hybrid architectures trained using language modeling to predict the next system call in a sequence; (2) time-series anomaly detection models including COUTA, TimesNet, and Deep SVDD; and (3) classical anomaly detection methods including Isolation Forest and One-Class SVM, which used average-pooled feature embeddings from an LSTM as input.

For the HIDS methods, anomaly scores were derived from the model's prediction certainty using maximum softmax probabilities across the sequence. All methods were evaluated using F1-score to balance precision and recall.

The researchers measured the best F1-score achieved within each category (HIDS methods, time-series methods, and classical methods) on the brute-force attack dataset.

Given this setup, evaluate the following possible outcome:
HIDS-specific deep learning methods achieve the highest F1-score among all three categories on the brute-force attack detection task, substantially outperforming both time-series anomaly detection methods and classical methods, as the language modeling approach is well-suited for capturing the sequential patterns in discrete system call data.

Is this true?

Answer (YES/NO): NO